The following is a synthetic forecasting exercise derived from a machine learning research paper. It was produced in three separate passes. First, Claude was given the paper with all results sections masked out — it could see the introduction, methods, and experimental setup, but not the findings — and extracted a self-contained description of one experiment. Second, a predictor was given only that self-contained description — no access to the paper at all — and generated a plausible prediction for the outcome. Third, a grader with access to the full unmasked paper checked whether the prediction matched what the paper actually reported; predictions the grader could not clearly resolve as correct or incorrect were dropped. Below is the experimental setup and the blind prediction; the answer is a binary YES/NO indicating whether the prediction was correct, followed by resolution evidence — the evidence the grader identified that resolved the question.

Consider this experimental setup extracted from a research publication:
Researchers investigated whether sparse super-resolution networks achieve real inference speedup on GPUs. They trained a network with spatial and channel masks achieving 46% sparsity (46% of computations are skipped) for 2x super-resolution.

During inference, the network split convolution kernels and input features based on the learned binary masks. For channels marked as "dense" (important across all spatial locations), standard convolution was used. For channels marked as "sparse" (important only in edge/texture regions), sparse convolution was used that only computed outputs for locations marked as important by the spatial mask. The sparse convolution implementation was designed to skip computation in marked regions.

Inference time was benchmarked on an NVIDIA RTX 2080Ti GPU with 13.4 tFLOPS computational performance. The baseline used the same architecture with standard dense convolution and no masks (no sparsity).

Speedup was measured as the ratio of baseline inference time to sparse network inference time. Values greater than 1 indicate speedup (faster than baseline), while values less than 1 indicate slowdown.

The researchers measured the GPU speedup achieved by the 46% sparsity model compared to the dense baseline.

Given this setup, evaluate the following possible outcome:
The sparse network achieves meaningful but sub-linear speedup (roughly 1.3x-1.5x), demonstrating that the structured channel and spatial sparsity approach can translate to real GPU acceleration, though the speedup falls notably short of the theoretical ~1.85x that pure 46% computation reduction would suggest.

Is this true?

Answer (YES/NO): NO